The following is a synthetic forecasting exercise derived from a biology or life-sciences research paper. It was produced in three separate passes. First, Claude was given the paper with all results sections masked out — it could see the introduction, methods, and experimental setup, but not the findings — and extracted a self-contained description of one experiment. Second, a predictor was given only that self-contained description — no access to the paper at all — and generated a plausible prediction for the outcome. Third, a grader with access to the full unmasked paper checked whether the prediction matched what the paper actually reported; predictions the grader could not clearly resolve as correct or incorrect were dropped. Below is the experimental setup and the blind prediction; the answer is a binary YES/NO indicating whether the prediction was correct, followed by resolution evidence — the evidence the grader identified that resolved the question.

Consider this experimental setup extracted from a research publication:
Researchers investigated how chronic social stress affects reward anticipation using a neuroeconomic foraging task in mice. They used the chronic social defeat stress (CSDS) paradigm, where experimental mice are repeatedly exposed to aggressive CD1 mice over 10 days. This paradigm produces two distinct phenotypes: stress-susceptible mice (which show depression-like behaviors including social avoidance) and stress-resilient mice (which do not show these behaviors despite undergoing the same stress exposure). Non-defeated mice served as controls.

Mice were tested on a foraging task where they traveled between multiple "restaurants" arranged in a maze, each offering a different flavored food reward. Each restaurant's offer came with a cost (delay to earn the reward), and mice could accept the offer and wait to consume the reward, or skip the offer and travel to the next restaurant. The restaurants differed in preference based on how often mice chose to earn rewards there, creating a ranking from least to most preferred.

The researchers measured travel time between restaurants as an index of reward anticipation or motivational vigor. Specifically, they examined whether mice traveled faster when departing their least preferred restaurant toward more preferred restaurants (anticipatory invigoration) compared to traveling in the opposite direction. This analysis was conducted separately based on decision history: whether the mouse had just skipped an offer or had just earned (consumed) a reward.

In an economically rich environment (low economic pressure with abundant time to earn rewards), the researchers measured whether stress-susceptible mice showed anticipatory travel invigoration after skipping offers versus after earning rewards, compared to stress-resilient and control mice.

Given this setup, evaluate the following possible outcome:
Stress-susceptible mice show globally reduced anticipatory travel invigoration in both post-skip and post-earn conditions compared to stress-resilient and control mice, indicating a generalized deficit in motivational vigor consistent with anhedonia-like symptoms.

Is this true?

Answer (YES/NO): NO